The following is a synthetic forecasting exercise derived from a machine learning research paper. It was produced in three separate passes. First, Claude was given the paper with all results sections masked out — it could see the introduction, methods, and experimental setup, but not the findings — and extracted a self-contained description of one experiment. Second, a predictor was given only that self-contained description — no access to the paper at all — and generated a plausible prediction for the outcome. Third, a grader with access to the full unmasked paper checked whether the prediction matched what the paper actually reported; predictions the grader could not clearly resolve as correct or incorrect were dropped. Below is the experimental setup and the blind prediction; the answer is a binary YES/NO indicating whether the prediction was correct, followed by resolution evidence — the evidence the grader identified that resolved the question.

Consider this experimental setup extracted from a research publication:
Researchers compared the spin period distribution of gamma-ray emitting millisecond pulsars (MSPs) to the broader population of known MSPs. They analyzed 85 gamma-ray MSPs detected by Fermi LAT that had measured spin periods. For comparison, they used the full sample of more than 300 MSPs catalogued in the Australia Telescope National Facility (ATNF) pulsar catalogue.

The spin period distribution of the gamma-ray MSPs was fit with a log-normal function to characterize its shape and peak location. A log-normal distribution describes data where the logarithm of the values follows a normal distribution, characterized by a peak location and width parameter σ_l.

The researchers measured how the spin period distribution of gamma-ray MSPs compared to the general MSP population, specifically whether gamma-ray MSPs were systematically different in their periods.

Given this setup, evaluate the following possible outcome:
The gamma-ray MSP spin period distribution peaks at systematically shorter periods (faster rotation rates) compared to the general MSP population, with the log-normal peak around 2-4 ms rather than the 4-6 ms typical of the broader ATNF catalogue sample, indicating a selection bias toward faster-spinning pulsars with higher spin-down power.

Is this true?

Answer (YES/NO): YES